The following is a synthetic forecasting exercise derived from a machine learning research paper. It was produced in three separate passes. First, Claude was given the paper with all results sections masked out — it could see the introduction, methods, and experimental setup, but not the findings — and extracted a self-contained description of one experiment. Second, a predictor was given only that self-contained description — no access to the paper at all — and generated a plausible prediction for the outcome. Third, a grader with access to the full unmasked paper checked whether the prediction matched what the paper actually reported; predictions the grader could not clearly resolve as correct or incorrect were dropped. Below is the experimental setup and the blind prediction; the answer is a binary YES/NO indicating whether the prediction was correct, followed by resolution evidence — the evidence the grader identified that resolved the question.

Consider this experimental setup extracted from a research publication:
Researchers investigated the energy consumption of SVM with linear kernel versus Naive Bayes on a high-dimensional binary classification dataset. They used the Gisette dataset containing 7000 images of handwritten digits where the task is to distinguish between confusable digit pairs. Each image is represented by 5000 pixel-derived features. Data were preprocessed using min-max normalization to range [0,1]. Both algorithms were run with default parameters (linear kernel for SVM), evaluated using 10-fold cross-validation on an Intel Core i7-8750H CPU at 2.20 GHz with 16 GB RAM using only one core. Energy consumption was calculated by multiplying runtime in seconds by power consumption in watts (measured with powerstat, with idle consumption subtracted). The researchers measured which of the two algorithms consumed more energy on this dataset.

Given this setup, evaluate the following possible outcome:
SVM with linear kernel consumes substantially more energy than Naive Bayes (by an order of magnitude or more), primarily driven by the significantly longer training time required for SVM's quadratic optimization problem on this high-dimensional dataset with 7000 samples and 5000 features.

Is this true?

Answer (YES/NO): YES